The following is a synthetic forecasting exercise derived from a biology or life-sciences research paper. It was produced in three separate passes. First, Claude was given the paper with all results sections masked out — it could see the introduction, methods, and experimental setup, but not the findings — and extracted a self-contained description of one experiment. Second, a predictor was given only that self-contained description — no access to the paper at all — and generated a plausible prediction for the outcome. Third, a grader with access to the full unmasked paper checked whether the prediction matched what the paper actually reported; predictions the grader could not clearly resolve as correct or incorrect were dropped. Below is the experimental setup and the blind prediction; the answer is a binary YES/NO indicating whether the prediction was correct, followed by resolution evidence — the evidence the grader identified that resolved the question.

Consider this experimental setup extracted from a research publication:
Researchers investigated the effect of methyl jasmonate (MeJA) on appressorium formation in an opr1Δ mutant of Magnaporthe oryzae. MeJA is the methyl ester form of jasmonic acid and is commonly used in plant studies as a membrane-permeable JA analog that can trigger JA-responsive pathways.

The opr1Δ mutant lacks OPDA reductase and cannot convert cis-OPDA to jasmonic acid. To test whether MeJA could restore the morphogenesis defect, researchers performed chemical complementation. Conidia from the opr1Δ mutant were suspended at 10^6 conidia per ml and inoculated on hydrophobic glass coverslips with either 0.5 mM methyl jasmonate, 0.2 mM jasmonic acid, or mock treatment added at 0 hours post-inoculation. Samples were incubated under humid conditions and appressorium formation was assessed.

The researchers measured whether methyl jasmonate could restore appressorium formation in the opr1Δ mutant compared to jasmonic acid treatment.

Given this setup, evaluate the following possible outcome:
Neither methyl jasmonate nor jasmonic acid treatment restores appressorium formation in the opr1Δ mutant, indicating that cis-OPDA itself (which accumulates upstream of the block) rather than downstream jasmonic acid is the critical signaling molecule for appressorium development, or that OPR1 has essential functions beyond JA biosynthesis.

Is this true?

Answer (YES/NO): NO